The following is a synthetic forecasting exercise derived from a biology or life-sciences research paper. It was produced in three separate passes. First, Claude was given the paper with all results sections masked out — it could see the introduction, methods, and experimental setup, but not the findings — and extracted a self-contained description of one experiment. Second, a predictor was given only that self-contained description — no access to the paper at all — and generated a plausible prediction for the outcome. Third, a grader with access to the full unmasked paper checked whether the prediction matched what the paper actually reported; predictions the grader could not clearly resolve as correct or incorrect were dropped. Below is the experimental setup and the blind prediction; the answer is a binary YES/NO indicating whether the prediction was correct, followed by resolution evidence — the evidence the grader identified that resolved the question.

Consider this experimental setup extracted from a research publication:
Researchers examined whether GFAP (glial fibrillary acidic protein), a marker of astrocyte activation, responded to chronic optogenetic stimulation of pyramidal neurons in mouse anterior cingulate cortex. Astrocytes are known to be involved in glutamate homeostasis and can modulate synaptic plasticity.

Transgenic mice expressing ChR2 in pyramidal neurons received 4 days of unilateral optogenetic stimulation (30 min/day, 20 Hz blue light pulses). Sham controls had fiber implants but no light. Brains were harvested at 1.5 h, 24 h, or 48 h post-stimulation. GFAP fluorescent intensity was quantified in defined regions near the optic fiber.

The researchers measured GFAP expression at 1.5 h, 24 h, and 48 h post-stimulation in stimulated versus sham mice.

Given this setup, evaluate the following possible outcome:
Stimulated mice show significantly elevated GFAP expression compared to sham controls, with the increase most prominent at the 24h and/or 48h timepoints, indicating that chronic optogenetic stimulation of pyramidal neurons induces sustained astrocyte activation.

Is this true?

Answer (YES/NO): YES